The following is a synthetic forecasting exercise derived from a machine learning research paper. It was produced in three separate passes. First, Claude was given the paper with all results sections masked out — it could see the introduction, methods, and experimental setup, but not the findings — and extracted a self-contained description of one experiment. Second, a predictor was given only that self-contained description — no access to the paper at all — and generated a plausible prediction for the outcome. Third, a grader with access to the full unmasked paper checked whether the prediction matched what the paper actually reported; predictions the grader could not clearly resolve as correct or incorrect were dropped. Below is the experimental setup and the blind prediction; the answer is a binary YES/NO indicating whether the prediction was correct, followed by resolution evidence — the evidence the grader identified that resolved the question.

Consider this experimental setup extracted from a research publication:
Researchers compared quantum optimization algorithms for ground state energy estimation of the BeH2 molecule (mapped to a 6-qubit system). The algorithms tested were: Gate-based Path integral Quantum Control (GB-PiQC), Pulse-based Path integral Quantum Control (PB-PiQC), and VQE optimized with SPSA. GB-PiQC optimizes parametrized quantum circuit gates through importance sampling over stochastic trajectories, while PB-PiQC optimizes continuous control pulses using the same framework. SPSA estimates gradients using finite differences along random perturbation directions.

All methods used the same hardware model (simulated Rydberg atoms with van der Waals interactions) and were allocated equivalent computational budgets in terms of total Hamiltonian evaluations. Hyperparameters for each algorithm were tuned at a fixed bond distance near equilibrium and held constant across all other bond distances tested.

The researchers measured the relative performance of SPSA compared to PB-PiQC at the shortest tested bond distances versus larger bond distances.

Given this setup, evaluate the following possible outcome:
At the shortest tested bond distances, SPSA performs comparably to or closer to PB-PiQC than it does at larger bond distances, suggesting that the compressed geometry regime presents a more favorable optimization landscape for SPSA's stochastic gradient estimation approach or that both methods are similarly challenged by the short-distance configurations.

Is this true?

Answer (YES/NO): YES